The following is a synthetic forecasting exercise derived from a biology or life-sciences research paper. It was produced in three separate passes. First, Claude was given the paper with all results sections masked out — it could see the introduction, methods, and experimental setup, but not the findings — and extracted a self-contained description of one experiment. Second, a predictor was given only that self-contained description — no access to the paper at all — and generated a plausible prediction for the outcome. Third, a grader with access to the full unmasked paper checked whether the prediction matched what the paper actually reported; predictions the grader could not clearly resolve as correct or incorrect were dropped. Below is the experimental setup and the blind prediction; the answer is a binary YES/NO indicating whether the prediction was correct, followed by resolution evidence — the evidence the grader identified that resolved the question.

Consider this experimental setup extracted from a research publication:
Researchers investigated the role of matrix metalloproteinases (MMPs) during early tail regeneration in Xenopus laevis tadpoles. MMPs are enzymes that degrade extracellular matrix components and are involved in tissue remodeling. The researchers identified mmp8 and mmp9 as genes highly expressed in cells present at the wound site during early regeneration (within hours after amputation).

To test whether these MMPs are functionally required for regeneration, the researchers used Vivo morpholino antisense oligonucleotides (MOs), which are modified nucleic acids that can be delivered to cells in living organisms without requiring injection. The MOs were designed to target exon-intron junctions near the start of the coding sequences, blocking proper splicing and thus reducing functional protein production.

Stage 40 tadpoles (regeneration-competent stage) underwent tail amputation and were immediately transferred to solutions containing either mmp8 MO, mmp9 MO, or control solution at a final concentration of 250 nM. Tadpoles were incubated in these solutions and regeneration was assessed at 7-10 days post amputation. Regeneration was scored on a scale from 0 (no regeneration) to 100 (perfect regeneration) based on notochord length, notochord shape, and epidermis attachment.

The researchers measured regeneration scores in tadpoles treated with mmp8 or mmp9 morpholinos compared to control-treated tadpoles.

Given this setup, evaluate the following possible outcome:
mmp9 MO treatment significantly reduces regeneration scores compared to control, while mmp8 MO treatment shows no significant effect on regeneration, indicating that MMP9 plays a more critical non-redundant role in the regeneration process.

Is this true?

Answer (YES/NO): NO